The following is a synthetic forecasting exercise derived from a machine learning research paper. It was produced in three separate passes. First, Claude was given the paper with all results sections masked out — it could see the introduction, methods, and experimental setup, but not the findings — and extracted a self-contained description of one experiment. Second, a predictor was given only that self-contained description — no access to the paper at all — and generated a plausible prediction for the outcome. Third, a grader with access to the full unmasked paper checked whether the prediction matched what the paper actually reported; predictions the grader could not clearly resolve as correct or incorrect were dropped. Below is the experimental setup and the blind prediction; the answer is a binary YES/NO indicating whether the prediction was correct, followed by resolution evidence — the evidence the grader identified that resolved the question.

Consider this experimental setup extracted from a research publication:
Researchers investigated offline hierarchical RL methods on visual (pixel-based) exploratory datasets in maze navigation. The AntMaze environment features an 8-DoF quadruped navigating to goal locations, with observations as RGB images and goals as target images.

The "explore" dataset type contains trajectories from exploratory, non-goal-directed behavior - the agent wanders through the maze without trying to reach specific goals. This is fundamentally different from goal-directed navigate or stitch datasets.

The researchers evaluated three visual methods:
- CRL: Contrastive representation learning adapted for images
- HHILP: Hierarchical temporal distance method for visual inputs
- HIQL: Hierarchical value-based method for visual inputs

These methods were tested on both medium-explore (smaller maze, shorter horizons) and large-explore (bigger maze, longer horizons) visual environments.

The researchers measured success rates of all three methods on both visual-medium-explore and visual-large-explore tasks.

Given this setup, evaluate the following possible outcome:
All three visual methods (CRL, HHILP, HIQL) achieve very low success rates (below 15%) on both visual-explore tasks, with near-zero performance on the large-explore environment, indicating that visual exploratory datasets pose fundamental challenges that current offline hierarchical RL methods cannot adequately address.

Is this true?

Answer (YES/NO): YES